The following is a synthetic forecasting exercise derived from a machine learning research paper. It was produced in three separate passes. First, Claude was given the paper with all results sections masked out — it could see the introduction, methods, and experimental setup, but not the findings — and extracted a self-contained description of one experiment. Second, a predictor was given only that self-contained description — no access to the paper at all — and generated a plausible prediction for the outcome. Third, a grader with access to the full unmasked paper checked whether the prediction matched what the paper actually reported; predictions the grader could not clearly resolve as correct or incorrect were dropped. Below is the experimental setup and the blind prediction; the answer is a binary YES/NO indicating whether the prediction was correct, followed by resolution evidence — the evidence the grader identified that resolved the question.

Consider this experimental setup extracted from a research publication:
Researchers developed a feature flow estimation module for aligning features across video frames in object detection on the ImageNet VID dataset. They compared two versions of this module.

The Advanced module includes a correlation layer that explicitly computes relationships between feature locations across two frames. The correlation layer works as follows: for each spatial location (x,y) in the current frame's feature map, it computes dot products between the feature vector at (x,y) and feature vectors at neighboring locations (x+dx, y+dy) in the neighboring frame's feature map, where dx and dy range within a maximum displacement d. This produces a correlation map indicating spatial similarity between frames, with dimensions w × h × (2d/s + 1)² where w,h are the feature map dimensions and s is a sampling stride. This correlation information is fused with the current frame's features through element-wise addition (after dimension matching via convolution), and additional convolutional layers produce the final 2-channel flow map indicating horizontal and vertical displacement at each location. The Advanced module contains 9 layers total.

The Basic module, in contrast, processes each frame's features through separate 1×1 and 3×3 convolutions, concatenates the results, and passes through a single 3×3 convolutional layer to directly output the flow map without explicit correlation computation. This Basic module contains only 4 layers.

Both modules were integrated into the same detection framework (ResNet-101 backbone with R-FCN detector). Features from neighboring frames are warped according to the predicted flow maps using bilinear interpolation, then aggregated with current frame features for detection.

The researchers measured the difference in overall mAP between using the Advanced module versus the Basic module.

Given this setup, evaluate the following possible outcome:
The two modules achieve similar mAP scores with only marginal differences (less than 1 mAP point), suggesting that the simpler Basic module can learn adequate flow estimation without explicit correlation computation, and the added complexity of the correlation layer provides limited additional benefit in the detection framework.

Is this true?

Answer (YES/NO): NO